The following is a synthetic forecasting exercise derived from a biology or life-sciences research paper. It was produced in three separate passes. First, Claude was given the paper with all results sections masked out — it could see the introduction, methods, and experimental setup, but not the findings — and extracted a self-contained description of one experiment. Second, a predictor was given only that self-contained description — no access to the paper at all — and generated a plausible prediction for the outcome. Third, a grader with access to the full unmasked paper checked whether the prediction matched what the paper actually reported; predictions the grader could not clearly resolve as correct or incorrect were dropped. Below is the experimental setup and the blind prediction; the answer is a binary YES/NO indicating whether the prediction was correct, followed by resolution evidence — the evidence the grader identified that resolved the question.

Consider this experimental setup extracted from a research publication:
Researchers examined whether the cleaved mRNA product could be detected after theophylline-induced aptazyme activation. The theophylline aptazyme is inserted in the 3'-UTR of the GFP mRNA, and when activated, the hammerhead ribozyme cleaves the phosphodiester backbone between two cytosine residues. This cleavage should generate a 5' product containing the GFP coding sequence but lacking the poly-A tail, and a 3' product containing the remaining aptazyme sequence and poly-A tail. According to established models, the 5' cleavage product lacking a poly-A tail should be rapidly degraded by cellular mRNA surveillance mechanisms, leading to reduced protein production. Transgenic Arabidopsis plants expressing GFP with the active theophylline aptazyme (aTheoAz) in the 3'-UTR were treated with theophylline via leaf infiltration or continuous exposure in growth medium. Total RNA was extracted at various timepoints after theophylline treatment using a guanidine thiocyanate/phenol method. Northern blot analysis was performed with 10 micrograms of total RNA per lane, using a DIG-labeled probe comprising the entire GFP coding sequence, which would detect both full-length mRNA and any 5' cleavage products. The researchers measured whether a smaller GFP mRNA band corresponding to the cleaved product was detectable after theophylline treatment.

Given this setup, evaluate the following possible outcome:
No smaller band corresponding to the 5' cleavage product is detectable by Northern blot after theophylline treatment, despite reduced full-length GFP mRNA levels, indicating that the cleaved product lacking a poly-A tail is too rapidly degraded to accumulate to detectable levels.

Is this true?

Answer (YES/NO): NO